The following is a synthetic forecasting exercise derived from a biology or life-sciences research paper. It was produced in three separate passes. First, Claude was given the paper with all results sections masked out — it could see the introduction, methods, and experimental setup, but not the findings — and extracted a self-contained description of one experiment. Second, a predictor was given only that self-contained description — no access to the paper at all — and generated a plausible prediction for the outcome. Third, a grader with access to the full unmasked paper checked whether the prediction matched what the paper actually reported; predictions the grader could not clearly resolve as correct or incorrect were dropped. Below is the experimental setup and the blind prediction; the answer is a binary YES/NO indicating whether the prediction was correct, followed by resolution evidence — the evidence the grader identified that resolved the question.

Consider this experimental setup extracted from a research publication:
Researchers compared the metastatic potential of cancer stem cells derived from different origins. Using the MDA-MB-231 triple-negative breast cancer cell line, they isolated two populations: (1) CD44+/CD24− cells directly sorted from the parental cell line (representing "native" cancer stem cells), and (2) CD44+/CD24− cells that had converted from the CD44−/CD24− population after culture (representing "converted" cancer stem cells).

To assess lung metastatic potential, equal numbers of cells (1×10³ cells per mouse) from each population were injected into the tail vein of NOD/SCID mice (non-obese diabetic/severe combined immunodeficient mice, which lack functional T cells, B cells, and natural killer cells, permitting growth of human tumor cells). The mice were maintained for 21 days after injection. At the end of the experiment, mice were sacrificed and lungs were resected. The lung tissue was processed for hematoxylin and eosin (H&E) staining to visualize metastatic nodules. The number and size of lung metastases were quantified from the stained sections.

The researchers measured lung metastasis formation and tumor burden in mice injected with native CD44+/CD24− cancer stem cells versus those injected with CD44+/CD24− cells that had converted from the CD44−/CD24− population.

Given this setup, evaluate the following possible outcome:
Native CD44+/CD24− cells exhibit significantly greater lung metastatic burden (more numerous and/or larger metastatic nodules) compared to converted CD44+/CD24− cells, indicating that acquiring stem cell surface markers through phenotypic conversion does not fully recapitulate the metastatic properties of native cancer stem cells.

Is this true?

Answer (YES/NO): NO